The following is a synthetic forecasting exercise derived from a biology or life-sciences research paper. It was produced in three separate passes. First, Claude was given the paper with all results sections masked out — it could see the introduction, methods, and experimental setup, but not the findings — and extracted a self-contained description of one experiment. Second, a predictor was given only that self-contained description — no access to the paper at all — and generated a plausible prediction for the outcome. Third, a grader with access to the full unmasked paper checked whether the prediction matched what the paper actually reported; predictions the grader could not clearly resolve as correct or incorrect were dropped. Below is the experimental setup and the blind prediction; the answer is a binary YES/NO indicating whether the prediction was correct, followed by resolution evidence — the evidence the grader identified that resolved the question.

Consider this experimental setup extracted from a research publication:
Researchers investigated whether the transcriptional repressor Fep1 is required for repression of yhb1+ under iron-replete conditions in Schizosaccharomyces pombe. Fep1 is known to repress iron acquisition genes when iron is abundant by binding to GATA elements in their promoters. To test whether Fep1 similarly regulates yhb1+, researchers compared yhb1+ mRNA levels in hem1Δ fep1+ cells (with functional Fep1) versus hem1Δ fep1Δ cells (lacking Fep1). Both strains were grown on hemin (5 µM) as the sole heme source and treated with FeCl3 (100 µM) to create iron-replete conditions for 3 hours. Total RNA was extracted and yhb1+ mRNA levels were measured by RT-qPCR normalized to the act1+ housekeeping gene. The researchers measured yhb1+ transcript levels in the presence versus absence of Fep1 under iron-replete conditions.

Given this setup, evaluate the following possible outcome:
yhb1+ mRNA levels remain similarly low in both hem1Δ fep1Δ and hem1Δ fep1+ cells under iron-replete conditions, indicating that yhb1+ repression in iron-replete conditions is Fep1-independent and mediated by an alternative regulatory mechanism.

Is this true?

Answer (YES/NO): NO